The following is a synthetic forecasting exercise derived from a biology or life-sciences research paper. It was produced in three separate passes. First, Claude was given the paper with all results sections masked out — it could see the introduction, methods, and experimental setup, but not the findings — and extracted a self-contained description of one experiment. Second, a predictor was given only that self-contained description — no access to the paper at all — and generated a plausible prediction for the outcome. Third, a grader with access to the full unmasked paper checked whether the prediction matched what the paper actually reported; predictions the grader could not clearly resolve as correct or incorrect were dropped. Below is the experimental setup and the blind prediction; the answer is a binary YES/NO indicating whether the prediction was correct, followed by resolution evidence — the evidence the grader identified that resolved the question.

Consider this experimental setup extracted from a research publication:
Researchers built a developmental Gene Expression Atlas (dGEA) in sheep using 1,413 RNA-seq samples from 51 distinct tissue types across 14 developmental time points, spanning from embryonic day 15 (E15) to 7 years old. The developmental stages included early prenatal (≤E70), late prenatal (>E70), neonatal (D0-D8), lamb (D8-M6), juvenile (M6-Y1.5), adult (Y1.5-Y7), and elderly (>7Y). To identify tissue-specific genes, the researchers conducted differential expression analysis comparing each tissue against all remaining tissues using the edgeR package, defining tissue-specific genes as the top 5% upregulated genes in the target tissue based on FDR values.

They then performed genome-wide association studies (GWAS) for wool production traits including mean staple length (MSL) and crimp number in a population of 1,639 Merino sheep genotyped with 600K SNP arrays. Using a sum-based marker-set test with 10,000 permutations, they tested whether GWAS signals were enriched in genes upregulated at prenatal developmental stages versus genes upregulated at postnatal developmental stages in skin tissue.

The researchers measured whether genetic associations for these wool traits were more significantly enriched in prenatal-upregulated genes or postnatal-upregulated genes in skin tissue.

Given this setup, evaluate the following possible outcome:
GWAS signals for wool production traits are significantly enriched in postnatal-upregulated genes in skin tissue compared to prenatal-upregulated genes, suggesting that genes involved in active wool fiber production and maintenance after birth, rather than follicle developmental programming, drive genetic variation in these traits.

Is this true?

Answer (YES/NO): NO